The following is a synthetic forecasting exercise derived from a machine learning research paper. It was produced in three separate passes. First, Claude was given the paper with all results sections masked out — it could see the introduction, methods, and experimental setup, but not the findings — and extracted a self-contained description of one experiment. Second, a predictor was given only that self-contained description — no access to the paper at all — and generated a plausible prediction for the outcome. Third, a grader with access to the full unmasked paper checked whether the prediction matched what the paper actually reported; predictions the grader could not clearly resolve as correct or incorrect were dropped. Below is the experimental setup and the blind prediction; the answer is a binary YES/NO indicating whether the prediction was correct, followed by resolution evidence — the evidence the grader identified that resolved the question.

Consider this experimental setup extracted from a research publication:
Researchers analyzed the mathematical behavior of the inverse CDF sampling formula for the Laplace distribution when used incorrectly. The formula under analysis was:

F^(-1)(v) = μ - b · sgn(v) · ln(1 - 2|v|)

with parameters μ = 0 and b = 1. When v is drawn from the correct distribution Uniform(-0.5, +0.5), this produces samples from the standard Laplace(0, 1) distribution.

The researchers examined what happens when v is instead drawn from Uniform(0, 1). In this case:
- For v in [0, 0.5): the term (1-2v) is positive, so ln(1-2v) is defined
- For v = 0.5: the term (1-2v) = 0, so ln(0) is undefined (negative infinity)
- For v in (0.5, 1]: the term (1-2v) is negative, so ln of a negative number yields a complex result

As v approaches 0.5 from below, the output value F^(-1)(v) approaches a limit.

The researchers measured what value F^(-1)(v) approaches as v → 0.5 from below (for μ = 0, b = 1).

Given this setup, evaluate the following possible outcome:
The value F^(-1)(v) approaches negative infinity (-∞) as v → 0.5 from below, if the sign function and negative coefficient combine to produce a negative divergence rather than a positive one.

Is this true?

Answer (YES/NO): NO